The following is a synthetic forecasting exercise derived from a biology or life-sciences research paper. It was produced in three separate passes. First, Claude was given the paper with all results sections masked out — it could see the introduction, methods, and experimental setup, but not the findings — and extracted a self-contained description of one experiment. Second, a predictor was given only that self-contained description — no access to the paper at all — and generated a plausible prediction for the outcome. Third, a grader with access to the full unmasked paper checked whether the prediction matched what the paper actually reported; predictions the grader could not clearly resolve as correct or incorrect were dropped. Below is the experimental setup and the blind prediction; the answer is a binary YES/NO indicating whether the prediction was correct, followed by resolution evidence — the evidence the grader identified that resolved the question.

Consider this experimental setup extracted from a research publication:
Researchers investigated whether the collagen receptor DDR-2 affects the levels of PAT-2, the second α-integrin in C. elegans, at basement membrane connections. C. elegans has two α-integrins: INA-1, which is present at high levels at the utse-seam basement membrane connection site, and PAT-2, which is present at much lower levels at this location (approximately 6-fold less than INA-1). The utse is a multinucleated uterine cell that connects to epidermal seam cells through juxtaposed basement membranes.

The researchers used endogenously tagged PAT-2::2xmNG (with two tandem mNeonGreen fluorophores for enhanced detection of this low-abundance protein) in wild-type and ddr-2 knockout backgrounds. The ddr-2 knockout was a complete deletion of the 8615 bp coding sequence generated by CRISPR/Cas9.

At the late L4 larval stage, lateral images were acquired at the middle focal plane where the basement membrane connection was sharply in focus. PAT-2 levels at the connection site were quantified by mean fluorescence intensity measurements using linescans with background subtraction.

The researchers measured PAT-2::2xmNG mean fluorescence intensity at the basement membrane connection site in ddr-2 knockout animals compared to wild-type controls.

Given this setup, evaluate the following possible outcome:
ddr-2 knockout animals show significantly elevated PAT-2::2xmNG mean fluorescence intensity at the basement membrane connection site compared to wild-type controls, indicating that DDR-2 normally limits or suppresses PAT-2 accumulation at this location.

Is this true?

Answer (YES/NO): NO